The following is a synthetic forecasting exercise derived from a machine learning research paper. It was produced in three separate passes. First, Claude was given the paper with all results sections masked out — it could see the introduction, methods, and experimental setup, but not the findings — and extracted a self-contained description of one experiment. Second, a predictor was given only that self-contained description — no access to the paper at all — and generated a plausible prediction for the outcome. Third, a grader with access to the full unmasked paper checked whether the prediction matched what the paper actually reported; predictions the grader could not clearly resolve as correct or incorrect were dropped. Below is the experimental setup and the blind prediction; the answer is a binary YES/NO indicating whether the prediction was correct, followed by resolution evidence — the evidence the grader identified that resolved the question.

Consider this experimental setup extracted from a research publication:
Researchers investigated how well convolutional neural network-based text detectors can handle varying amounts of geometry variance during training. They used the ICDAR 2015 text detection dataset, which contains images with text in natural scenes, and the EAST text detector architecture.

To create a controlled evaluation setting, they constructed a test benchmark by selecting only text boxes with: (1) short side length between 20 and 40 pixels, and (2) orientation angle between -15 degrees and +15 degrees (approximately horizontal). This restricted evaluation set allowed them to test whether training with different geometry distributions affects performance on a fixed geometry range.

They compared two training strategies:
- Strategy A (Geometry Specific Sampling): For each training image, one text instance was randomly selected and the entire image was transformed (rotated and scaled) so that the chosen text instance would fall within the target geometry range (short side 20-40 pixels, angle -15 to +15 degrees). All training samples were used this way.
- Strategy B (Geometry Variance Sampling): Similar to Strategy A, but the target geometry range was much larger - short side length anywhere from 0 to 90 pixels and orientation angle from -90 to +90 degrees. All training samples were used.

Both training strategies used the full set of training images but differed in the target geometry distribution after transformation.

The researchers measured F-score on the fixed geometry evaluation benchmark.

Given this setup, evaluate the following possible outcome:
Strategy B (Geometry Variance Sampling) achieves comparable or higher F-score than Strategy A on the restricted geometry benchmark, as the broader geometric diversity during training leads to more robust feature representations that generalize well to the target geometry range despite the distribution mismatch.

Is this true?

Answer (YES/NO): NO